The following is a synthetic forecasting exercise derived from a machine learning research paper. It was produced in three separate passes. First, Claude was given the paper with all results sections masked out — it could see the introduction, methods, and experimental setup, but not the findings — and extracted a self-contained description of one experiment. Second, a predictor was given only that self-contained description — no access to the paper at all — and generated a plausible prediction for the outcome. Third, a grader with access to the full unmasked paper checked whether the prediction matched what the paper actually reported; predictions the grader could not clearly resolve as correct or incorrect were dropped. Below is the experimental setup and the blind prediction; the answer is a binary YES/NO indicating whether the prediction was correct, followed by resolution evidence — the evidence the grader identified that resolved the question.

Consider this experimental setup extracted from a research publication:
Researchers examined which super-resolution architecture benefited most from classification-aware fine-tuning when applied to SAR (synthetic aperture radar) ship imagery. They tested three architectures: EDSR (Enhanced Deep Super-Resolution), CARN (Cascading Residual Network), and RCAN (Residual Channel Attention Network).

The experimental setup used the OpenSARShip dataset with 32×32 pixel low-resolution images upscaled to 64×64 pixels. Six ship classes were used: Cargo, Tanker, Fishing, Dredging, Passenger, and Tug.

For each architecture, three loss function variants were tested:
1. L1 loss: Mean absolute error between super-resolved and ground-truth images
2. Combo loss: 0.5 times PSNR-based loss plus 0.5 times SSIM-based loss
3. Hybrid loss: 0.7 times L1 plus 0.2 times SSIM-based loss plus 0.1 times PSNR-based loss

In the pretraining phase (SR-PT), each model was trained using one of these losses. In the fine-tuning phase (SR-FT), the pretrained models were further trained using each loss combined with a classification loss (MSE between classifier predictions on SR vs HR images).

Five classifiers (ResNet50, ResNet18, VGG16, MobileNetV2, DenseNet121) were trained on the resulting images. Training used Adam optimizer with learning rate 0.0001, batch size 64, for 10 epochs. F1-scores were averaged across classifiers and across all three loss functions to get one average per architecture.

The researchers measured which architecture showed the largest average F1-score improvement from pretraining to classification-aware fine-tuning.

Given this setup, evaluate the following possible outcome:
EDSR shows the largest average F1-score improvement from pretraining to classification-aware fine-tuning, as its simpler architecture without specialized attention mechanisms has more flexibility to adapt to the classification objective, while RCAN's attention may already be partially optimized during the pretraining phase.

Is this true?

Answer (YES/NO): NO